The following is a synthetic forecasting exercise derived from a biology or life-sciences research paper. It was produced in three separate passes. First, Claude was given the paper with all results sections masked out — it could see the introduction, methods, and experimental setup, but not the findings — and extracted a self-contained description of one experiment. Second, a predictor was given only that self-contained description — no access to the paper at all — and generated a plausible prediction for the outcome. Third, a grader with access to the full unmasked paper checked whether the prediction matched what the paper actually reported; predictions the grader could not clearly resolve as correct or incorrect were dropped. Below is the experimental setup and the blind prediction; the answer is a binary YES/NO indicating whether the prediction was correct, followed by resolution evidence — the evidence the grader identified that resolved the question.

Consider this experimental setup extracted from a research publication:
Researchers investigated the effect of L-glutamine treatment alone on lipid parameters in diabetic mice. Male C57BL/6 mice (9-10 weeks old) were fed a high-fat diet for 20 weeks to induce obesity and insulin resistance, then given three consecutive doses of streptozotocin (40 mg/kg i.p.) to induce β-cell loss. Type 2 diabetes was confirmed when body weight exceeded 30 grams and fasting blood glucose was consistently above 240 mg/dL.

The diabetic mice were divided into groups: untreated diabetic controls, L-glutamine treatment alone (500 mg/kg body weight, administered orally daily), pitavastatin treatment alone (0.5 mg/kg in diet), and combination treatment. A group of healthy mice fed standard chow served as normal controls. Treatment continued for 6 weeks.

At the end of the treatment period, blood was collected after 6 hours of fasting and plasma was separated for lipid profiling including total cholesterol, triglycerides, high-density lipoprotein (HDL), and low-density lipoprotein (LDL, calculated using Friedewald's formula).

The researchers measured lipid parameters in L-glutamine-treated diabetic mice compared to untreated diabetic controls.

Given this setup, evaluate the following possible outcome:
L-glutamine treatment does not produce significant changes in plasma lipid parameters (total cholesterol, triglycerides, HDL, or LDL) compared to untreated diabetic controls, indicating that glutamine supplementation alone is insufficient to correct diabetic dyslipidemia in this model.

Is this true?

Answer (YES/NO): NO